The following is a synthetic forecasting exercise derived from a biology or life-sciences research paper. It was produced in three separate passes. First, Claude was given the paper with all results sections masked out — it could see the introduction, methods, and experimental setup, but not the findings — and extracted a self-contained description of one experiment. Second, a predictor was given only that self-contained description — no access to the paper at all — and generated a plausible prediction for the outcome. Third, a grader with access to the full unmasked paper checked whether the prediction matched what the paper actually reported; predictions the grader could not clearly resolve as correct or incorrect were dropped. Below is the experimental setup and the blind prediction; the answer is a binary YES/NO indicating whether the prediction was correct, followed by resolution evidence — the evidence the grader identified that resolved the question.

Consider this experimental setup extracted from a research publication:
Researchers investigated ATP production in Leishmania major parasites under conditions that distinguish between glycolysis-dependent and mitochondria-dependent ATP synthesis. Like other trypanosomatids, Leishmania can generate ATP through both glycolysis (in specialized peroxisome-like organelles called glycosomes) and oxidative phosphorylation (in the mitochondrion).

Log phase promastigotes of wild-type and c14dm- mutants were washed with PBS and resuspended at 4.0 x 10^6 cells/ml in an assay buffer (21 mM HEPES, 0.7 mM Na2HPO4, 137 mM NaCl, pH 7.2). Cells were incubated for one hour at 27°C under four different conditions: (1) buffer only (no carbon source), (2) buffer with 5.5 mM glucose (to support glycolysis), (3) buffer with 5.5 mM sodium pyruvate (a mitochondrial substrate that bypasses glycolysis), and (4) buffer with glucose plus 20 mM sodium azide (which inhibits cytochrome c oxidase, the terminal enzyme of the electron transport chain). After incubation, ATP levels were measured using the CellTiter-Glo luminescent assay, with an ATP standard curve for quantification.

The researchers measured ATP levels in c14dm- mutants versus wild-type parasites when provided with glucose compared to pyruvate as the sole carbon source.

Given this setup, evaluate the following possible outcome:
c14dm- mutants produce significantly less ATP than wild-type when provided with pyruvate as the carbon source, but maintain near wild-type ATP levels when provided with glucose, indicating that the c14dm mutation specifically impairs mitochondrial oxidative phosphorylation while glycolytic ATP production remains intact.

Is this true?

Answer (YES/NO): NO